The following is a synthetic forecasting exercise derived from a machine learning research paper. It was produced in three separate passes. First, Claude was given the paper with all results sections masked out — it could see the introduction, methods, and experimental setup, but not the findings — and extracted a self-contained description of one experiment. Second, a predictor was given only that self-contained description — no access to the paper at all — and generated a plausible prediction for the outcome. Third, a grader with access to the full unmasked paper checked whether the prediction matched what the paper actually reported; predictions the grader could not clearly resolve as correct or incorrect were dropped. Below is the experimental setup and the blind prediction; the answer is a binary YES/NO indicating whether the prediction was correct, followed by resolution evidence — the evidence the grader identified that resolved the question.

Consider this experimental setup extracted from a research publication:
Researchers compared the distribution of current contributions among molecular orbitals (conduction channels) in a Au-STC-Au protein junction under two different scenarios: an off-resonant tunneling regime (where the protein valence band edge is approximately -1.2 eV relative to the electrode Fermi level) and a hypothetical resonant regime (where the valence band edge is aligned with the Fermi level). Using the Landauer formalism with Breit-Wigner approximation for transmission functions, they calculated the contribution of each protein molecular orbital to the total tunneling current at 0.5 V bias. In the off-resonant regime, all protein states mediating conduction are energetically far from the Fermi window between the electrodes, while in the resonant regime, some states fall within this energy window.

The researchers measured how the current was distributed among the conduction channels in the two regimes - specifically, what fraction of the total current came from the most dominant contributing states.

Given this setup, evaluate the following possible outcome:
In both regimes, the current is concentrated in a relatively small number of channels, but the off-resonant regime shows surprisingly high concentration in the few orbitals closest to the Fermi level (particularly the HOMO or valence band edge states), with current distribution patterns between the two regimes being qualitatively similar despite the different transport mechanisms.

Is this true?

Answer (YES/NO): NO